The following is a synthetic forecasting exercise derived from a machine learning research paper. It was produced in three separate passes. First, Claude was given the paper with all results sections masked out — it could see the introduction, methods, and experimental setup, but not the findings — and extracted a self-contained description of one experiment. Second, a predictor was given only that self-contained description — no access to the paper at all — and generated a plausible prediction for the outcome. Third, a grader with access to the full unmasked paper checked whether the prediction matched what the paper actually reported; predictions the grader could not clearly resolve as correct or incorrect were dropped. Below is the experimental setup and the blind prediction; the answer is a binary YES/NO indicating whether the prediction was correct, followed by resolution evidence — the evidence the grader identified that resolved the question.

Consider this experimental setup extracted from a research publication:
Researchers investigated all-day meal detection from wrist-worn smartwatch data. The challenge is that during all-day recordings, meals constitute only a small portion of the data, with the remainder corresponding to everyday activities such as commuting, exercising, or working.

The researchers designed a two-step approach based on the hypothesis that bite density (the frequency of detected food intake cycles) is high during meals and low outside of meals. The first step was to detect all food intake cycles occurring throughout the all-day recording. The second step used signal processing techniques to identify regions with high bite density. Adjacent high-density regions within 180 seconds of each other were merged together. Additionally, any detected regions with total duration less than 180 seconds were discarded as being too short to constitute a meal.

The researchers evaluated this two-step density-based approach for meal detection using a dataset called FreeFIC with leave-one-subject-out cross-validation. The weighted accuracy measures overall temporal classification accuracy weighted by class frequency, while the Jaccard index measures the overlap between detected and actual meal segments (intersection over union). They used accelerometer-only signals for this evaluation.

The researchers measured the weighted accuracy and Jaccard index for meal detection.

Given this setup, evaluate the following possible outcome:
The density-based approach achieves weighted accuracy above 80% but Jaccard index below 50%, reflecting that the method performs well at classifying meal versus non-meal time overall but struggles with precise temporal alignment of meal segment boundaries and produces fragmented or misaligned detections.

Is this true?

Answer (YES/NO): NO